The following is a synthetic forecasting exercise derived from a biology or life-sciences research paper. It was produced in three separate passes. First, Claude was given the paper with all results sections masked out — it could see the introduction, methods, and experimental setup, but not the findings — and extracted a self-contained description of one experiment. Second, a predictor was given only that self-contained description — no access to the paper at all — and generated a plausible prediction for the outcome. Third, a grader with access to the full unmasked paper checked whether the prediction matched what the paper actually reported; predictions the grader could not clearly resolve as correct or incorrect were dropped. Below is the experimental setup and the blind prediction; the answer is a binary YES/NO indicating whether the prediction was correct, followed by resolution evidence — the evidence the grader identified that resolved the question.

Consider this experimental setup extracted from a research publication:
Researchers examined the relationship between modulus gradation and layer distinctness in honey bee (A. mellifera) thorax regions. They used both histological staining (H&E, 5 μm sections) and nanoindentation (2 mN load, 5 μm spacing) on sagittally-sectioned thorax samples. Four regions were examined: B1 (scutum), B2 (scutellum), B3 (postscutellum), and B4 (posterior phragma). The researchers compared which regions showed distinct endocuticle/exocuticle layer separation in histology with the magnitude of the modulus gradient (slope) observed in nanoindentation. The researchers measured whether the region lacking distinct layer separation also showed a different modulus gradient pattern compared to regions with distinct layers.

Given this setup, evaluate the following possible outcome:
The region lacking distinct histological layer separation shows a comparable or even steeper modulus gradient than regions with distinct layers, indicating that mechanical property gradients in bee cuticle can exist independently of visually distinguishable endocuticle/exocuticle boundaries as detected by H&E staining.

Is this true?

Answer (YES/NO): NO